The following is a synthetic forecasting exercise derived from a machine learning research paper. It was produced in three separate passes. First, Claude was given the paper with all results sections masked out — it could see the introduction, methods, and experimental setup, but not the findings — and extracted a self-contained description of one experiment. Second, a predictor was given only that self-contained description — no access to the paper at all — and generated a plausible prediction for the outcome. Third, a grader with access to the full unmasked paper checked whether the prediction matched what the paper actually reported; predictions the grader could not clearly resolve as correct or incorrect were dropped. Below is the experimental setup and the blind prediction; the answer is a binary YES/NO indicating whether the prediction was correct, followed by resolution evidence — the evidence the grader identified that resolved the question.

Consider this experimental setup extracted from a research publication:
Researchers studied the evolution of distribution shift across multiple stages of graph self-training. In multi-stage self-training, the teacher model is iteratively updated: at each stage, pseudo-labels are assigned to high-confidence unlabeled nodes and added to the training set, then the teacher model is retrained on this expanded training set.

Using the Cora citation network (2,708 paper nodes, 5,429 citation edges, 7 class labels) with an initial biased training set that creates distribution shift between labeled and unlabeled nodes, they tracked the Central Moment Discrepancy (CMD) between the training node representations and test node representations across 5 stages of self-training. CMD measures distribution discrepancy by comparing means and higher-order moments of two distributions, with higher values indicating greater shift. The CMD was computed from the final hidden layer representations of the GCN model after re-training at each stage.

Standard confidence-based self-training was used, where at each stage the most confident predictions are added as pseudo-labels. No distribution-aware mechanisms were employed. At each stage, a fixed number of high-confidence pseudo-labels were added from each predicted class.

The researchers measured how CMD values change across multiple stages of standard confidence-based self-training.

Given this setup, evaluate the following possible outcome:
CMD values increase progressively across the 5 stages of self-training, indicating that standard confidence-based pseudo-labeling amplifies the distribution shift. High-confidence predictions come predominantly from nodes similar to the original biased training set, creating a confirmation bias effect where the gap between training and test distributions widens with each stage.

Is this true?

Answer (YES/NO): NO